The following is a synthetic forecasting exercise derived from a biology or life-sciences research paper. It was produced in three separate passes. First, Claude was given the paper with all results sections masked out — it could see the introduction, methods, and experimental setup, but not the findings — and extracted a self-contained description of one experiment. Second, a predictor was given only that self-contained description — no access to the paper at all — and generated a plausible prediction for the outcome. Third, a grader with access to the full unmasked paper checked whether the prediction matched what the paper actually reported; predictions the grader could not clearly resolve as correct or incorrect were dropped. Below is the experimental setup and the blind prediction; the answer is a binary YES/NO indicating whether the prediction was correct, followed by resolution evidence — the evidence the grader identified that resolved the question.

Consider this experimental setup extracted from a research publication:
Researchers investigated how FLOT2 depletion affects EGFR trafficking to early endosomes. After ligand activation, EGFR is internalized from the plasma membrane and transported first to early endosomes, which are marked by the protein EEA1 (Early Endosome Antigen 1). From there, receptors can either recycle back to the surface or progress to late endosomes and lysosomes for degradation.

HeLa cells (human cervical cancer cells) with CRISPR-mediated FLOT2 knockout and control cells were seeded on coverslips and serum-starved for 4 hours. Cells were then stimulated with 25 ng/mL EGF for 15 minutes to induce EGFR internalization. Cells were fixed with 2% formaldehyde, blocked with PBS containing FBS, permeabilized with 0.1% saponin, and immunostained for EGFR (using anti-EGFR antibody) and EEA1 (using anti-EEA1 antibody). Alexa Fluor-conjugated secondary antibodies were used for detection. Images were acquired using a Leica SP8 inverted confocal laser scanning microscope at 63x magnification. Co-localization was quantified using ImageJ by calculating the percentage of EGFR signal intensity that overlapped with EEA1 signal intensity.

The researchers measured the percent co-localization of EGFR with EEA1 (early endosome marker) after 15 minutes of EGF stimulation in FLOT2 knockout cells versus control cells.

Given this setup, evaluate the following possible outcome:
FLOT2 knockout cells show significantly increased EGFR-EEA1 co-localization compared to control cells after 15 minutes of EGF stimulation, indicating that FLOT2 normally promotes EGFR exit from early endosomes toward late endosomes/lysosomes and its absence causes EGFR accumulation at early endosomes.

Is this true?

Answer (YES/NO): NO